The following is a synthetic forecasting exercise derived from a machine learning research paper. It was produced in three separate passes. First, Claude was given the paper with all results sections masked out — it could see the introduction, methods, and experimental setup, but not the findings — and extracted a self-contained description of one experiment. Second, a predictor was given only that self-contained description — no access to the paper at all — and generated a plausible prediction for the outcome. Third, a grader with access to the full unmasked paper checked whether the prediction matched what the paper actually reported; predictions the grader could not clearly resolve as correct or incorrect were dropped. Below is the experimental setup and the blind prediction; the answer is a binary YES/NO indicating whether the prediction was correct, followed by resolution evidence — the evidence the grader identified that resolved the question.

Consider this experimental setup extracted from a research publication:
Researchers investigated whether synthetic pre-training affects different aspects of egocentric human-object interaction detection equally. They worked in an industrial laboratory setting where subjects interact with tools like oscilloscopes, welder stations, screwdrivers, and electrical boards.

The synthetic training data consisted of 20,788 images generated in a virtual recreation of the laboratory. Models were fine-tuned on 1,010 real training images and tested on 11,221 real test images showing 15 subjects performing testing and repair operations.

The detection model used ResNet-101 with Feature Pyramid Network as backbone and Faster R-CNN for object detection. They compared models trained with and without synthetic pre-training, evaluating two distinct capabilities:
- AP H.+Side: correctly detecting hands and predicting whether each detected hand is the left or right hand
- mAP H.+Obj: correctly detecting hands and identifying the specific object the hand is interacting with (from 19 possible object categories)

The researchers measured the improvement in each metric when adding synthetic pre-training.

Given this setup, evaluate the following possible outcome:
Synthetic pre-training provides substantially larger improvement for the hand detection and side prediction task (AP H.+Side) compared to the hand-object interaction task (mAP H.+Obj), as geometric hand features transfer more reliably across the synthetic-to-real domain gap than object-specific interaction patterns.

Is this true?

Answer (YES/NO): NO